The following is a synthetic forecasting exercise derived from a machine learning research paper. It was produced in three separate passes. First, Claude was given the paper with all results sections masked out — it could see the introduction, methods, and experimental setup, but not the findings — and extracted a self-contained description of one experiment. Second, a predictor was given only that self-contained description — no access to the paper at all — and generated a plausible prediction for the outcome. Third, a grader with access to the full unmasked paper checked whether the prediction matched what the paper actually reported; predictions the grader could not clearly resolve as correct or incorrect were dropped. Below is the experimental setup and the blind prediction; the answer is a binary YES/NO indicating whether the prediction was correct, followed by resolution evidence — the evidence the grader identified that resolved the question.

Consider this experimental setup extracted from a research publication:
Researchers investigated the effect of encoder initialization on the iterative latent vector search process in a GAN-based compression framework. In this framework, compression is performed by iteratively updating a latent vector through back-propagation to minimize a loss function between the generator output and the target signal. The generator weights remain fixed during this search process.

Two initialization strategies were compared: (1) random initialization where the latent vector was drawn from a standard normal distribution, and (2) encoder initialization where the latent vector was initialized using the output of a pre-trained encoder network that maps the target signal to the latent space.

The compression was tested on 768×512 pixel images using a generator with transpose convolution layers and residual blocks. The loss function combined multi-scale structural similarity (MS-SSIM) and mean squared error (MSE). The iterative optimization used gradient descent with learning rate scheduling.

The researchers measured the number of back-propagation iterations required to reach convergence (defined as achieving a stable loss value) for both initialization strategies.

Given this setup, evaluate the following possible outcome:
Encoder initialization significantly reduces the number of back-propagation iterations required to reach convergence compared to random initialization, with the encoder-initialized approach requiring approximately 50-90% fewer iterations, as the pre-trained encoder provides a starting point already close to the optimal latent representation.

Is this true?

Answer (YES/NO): NO